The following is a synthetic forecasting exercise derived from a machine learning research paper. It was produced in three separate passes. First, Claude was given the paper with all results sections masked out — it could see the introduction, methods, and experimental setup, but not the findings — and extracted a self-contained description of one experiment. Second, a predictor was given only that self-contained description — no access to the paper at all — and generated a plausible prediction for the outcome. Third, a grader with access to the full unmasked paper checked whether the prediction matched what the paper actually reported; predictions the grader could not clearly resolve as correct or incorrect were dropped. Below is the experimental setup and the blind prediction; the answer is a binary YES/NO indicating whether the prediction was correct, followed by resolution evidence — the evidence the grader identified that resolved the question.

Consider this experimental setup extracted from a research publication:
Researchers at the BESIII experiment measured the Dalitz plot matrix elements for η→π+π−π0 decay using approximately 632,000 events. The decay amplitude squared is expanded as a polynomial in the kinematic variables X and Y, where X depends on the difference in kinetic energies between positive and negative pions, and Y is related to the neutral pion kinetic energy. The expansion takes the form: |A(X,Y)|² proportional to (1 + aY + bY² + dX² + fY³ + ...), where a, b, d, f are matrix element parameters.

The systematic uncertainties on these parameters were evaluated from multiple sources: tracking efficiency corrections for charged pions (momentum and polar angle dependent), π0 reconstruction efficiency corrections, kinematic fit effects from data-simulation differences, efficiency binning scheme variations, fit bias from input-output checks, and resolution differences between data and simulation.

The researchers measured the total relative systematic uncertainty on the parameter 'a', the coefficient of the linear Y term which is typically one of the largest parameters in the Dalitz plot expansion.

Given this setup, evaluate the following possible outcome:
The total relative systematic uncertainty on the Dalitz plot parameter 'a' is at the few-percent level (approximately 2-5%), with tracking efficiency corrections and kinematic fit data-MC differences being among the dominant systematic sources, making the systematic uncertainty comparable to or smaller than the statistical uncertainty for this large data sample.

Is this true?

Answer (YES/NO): NO